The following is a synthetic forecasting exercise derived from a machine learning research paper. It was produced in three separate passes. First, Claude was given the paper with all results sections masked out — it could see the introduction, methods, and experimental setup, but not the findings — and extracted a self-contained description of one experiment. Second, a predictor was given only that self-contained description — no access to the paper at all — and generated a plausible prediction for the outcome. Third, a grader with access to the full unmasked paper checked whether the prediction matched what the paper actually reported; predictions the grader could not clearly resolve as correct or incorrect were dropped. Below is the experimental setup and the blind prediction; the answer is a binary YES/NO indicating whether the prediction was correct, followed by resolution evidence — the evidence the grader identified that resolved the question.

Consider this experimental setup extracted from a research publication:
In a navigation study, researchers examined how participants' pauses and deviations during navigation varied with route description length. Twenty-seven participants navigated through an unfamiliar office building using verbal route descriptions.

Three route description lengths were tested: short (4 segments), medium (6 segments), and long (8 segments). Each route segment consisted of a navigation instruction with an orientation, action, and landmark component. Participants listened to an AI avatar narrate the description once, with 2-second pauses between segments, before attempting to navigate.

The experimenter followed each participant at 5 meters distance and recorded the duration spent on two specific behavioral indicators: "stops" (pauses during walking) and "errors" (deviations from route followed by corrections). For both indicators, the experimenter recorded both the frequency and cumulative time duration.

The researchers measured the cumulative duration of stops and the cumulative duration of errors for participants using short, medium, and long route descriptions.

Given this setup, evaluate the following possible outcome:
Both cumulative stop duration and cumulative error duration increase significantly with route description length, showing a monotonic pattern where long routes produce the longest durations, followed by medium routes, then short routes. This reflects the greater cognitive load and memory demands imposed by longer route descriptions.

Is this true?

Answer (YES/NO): NO